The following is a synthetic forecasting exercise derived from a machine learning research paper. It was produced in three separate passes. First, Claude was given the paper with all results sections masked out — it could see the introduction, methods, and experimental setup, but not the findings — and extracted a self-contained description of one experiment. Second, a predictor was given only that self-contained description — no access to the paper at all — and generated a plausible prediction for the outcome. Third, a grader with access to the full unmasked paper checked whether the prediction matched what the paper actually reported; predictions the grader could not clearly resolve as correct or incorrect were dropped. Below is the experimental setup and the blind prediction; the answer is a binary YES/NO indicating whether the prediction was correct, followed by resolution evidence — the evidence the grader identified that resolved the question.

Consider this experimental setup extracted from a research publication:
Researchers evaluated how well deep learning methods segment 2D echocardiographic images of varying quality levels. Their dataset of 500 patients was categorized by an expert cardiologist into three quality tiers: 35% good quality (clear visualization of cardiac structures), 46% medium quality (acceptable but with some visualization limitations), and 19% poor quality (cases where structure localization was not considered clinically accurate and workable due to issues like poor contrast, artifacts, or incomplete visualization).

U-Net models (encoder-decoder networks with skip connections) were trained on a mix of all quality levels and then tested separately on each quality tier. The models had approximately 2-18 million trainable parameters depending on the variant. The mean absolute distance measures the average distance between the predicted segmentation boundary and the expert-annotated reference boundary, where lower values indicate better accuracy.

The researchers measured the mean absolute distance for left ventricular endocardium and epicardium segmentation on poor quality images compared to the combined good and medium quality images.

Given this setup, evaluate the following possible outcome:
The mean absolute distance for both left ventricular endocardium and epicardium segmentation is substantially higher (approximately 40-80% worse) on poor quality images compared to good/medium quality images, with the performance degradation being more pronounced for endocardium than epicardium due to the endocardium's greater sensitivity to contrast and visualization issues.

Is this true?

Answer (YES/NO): NO